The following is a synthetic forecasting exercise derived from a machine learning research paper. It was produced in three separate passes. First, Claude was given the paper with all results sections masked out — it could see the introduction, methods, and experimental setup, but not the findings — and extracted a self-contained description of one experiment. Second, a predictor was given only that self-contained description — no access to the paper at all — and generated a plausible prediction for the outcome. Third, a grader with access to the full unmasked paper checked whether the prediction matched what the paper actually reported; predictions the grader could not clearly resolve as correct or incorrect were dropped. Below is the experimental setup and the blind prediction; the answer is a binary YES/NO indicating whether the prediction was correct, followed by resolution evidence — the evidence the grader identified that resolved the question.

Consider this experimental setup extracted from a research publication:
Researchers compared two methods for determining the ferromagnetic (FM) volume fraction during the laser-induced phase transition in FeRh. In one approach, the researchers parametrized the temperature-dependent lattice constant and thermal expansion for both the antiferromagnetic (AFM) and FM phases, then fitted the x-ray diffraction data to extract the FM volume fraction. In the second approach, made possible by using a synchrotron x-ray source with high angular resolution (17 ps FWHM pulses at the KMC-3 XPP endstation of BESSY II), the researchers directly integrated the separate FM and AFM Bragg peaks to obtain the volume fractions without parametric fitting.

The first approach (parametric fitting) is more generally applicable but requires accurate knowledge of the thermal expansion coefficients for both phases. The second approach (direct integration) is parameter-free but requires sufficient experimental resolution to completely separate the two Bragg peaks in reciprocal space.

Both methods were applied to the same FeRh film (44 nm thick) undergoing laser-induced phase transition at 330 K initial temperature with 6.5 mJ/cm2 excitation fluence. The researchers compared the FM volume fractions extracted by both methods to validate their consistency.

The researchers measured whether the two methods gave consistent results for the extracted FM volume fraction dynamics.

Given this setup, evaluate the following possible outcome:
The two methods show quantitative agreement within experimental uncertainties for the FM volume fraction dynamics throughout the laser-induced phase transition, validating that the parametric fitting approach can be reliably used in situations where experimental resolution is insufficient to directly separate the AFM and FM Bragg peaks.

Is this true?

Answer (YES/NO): YES